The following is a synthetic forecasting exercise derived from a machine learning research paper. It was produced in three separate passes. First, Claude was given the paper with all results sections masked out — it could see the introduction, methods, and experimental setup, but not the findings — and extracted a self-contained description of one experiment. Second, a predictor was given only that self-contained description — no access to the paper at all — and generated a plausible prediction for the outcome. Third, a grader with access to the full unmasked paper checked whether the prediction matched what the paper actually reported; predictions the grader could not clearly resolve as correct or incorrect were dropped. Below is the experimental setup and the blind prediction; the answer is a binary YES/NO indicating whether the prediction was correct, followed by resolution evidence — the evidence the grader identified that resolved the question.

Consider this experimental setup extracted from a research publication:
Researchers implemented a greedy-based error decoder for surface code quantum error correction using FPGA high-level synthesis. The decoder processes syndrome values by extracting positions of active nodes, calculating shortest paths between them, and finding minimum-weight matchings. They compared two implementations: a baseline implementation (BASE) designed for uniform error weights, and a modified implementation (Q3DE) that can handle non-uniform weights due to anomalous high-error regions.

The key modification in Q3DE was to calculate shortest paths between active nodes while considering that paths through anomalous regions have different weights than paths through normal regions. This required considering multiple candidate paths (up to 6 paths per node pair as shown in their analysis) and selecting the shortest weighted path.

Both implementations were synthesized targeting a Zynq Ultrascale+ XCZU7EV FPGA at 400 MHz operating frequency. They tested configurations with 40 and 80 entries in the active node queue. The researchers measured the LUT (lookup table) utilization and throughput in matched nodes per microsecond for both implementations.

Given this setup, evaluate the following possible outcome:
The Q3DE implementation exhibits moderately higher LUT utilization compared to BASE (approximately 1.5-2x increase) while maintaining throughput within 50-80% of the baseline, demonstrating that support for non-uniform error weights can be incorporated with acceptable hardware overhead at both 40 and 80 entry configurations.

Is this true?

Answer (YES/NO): NO